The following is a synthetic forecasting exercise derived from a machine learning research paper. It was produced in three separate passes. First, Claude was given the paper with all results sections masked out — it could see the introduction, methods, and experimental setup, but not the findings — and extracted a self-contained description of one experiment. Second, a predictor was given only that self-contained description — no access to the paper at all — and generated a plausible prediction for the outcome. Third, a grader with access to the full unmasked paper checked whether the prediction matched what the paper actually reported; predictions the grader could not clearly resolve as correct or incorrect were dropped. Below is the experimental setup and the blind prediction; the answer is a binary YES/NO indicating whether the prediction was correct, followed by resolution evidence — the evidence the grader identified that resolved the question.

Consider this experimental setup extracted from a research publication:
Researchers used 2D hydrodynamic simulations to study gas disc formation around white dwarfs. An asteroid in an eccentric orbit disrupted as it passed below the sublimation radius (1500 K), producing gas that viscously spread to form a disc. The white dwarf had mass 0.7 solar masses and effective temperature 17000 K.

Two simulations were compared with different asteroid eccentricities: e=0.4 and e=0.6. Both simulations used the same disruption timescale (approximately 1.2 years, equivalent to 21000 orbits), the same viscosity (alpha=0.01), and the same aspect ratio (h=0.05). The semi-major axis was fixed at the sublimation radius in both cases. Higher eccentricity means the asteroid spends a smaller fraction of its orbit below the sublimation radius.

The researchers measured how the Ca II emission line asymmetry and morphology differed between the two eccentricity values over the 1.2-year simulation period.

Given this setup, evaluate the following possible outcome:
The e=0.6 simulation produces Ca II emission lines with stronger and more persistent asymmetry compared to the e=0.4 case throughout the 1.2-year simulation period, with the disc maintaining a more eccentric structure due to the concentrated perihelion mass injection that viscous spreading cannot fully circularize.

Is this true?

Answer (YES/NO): NO